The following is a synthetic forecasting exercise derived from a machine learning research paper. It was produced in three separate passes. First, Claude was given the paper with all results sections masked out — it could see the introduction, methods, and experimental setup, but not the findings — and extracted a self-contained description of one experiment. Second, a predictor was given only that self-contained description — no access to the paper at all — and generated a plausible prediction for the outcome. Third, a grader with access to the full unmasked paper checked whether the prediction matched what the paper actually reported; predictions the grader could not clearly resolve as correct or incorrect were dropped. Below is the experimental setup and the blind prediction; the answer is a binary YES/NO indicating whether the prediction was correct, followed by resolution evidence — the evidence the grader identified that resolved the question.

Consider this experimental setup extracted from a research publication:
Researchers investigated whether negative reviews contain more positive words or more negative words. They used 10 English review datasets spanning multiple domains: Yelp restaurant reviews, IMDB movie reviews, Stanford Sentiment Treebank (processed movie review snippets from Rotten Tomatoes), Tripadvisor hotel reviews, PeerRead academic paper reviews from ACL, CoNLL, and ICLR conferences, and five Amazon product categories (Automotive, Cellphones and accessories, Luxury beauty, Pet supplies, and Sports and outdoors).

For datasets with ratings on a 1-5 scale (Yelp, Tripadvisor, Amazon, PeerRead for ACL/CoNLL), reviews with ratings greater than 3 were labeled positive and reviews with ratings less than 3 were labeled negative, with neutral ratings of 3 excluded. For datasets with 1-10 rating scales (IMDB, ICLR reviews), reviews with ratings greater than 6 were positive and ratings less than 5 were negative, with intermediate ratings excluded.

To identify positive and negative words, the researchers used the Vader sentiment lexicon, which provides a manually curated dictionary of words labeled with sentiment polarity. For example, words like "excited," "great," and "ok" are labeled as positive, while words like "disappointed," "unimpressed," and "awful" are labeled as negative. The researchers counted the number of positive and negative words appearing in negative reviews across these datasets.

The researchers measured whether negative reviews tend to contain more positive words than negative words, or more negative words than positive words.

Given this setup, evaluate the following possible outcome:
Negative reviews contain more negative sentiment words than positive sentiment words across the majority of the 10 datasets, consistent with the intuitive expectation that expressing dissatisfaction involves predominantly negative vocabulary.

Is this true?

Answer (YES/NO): NO